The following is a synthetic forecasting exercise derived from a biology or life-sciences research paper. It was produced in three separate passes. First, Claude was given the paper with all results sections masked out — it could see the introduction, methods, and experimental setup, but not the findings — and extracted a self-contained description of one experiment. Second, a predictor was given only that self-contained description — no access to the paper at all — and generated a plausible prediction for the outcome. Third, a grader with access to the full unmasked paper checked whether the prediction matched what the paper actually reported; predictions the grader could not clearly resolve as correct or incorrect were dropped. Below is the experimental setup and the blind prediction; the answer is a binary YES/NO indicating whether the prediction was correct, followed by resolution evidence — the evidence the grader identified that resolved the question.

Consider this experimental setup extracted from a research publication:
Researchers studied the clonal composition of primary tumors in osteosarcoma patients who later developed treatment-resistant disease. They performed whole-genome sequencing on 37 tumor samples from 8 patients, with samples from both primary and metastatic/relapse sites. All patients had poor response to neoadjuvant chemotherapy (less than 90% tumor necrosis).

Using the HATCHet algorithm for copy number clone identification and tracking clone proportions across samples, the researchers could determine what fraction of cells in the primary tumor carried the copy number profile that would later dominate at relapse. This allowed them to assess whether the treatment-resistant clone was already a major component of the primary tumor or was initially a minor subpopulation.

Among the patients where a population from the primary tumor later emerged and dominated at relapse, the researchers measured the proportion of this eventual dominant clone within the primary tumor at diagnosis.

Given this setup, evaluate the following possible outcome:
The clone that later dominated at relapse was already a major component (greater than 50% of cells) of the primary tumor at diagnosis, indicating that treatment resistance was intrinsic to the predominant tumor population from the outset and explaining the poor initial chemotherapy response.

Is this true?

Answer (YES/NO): NO